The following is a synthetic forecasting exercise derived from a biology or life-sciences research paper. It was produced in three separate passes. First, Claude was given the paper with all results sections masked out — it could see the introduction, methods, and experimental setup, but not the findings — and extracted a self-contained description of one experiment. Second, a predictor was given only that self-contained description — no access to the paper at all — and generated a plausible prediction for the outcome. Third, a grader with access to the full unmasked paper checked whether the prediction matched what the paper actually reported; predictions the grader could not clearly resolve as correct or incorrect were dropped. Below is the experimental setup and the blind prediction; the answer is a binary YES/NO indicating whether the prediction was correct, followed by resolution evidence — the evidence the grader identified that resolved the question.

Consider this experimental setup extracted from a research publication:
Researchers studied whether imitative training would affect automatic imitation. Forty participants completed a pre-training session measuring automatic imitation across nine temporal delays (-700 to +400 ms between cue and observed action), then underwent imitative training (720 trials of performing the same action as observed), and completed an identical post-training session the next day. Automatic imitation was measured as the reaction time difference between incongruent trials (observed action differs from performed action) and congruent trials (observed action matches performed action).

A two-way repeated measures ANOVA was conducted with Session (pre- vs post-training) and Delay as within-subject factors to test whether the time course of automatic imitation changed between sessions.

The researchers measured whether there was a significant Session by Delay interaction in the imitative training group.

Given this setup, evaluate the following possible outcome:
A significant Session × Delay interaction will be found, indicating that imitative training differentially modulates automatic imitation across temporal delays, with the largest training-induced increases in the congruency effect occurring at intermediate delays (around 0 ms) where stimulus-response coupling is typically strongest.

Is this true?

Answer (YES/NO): NO